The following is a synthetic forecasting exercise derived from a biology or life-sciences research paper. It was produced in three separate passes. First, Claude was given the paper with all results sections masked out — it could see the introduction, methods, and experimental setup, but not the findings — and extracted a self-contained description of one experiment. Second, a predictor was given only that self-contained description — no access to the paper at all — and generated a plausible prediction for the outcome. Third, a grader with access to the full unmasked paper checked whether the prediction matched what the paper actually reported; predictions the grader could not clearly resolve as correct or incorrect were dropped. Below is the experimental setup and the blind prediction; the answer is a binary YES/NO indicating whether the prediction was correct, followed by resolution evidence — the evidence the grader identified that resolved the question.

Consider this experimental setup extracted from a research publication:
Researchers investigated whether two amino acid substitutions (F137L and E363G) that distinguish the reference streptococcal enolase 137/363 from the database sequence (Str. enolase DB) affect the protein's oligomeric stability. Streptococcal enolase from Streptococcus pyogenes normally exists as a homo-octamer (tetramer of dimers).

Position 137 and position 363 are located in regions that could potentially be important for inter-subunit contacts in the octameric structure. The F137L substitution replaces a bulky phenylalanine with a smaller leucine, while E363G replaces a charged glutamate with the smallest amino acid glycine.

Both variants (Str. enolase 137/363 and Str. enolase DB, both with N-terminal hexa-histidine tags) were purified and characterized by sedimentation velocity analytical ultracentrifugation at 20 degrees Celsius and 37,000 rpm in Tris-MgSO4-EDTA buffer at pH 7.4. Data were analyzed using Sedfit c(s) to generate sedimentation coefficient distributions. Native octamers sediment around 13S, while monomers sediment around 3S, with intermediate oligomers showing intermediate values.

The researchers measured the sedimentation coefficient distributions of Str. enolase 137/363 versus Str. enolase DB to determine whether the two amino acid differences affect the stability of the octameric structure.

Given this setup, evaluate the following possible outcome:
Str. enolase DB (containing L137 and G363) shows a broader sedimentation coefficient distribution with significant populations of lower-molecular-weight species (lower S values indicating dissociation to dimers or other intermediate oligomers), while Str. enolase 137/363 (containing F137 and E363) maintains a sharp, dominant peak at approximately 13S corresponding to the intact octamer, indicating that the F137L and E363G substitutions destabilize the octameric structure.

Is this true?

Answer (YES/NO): NO